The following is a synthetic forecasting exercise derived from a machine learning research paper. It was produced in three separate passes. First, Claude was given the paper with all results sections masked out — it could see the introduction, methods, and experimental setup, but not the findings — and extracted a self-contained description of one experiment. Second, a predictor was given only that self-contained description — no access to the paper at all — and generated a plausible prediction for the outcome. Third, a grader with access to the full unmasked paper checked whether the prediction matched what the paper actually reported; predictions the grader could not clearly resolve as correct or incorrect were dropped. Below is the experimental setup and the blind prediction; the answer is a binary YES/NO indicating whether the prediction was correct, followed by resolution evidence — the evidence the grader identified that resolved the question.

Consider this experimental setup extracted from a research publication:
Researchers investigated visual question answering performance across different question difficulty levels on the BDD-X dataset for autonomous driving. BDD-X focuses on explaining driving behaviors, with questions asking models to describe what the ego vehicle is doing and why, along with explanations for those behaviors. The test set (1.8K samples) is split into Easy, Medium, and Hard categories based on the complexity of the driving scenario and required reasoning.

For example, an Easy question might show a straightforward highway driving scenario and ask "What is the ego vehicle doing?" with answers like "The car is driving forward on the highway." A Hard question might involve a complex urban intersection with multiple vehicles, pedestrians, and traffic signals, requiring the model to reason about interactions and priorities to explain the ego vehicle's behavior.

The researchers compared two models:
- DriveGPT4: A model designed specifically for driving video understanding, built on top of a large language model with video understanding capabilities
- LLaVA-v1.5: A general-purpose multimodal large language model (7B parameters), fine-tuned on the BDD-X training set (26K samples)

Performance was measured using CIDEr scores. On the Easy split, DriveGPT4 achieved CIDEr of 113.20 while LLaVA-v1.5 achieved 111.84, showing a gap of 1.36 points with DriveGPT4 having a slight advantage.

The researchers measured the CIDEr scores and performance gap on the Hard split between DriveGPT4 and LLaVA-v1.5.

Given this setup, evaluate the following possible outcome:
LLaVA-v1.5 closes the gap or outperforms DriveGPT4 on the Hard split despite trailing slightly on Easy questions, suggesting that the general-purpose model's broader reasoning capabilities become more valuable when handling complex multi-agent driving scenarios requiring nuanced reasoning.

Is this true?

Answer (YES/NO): NO